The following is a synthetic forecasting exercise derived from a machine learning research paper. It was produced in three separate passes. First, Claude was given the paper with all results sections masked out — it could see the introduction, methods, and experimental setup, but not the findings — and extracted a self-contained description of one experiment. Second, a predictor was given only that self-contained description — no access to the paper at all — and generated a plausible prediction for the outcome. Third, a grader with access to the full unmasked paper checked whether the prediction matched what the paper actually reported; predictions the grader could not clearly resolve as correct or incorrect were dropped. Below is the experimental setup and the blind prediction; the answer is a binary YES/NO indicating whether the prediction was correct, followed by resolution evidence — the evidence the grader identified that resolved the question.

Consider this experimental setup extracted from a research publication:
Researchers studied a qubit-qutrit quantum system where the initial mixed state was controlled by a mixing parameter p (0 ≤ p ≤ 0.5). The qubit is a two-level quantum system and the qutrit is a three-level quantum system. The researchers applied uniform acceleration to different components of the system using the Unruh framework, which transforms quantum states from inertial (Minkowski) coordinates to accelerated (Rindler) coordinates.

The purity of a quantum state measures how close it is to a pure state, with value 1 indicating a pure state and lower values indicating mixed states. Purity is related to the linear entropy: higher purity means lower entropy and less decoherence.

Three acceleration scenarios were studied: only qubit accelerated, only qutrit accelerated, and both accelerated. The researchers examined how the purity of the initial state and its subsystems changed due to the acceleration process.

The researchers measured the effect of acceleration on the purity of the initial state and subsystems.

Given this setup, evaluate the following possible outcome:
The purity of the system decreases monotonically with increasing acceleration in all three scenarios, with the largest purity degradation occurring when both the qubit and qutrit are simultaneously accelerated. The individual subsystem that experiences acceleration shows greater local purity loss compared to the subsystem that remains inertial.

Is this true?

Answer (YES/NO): NO